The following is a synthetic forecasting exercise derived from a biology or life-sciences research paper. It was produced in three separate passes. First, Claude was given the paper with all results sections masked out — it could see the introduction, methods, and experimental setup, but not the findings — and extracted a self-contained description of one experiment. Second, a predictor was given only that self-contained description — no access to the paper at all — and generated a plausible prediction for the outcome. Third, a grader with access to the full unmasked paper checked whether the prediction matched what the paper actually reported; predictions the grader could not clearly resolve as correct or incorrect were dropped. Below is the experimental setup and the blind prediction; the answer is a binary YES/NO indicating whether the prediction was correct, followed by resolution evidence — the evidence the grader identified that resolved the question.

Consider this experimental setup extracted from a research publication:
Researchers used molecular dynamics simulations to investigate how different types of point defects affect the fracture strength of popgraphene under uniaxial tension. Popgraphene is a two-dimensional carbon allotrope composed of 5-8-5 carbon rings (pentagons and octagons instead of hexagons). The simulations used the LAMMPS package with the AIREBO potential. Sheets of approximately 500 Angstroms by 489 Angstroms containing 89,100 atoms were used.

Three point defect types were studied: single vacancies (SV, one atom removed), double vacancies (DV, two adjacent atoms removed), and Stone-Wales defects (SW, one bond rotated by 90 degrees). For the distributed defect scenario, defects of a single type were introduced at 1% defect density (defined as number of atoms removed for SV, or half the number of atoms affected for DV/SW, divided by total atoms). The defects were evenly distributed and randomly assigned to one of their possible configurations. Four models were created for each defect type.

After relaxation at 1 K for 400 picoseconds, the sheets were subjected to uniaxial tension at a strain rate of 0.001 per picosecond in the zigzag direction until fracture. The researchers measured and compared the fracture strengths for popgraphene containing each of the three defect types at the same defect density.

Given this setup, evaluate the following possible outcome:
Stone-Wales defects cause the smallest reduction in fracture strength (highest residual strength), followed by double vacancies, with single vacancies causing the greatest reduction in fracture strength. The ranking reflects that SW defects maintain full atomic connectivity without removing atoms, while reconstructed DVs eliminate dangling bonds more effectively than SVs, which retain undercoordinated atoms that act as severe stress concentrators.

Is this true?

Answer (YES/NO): NO